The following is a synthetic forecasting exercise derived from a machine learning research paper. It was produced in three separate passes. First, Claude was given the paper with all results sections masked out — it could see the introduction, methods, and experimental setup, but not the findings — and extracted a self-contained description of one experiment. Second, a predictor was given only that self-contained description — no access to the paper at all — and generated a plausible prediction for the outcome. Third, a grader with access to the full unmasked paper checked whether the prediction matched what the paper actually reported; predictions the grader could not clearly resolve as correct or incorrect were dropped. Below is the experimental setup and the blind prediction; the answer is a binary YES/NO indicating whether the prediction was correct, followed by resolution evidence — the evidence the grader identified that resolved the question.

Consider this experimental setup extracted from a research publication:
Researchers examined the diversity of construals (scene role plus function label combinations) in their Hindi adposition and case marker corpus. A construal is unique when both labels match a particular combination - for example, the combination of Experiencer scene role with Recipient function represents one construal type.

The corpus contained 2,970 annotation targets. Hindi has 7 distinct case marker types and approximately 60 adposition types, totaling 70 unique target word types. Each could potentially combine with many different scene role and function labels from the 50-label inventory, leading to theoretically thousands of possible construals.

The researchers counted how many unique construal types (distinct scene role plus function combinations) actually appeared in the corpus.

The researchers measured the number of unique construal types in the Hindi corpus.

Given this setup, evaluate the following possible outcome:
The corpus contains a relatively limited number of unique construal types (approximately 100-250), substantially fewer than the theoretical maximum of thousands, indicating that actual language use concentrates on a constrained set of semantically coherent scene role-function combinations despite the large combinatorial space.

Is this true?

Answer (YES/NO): YES